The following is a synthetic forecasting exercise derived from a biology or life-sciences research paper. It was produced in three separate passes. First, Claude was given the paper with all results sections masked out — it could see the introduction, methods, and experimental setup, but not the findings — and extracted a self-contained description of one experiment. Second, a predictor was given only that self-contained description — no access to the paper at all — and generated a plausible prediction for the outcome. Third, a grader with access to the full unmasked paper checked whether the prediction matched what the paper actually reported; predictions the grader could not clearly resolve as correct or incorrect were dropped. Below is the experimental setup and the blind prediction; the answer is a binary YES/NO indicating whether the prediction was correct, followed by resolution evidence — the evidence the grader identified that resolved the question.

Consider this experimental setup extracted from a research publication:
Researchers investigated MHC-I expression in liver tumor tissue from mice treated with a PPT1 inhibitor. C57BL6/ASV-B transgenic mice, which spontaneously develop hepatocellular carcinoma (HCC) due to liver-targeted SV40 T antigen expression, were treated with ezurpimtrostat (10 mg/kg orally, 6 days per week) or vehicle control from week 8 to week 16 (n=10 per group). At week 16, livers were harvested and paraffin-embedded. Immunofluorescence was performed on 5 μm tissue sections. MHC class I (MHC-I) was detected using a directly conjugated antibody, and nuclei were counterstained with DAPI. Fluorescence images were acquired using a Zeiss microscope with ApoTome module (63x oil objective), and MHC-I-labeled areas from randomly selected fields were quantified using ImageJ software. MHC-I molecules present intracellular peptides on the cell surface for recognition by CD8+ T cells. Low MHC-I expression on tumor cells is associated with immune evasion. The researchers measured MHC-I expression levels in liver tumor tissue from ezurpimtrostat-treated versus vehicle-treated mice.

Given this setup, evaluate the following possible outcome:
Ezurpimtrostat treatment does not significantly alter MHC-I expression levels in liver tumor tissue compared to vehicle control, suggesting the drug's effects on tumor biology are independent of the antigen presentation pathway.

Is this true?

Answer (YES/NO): NO